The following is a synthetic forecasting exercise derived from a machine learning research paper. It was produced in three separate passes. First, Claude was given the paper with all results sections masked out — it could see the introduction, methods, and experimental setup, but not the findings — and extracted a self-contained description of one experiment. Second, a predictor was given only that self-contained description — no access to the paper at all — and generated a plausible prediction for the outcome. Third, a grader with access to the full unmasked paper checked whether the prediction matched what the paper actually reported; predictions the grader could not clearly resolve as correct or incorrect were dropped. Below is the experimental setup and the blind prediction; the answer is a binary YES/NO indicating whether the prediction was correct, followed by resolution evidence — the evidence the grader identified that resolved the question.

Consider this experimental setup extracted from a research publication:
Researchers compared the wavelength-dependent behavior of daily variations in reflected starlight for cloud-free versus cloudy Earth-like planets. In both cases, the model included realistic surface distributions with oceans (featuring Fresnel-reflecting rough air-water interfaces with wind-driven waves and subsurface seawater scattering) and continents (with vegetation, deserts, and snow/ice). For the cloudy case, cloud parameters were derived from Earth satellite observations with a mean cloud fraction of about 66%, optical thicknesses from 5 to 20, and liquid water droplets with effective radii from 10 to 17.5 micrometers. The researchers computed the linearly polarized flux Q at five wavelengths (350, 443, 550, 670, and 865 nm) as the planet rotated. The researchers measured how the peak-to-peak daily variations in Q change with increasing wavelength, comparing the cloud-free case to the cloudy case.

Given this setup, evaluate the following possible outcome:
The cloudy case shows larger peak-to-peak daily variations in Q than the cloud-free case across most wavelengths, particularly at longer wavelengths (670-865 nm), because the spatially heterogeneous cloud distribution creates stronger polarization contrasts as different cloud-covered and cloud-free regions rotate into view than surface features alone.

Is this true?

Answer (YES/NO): NO